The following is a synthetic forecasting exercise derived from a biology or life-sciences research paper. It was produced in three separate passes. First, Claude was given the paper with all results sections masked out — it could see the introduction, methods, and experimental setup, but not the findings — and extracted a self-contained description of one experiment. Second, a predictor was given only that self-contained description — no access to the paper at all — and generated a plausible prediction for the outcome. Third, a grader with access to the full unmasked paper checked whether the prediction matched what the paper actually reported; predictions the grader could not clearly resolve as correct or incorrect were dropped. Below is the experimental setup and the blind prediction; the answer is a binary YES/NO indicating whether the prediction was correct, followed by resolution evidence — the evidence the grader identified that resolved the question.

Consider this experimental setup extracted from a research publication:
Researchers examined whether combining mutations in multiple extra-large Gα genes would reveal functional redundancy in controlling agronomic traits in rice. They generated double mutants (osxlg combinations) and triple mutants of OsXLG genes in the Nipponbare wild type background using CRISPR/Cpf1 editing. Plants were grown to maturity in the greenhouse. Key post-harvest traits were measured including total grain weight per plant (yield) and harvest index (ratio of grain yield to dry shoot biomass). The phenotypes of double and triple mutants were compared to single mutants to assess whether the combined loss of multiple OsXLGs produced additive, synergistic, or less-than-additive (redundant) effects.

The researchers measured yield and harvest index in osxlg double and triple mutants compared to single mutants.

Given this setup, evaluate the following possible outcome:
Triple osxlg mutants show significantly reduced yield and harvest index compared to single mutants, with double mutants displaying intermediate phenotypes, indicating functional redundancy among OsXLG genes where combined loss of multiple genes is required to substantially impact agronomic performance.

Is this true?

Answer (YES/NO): NO